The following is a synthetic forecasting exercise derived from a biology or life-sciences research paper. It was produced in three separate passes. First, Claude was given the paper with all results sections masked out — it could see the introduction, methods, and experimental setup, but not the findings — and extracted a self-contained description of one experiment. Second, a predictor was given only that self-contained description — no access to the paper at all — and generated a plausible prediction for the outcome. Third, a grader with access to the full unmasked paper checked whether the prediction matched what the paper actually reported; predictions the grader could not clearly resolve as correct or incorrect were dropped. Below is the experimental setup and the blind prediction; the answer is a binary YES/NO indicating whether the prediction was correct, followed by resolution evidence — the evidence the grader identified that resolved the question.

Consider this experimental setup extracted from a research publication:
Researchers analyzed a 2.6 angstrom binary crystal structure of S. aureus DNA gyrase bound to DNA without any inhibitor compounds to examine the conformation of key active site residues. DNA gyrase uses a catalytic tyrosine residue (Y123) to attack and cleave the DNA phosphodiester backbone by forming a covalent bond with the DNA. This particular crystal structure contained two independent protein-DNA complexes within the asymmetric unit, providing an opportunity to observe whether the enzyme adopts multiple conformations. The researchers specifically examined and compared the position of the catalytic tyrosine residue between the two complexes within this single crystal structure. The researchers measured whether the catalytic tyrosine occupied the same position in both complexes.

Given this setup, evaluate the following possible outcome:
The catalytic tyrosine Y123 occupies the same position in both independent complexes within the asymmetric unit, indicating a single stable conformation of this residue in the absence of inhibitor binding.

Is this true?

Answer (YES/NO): NO